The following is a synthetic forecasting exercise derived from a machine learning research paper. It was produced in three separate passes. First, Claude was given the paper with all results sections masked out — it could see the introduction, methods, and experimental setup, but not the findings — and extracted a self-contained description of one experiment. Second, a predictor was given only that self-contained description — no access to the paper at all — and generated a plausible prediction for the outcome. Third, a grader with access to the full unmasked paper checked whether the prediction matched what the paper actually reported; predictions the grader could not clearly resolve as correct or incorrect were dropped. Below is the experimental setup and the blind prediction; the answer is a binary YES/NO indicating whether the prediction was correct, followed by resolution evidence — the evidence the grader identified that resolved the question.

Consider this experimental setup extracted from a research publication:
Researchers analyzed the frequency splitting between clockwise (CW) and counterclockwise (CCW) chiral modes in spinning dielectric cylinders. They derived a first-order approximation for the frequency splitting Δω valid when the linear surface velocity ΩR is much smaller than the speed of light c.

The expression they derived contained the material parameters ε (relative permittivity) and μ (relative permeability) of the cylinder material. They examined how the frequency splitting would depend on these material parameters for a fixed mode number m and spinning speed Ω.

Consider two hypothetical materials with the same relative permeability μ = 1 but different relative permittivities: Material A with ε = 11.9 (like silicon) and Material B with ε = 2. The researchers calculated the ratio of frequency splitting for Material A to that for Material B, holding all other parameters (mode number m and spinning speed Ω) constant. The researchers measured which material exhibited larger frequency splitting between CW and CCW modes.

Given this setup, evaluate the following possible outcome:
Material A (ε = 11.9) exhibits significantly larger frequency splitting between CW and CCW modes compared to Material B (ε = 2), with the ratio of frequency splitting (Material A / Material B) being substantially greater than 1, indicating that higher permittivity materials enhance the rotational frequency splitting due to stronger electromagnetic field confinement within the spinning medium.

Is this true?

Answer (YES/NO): YES